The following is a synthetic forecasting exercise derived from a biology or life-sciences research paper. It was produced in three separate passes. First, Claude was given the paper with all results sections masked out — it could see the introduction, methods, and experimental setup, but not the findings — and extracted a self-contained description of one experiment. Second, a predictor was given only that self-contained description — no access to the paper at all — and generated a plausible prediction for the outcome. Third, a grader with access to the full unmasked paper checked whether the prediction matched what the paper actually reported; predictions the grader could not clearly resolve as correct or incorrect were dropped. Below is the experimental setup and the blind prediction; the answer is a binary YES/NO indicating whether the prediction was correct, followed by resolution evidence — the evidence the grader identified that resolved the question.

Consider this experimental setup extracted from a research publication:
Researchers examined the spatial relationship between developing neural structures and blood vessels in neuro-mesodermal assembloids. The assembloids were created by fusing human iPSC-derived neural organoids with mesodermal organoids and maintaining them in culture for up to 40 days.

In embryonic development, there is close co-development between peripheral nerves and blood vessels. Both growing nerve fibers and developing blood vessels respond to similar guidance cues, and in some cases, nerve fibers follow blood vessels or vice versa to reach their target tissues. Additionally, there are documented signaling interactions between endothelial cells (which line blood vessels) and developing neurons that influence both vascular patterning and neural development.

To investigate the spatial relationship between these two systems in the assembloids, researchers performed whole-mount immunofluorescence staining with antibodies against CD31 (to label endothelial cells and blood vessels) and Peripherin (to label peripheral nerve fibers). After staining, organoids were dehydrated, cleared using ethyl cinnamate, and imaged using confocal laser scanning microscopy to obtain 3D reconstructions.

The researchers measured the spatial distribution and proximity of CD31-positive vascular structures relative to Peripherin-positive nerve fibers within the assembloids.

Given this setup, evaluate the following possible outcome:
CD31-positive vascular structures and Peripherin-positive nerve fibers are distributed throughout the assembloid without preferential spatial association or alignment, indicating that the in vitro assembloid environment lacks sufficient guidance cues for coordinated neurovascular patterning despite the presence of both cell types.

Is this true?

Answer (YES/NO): NO